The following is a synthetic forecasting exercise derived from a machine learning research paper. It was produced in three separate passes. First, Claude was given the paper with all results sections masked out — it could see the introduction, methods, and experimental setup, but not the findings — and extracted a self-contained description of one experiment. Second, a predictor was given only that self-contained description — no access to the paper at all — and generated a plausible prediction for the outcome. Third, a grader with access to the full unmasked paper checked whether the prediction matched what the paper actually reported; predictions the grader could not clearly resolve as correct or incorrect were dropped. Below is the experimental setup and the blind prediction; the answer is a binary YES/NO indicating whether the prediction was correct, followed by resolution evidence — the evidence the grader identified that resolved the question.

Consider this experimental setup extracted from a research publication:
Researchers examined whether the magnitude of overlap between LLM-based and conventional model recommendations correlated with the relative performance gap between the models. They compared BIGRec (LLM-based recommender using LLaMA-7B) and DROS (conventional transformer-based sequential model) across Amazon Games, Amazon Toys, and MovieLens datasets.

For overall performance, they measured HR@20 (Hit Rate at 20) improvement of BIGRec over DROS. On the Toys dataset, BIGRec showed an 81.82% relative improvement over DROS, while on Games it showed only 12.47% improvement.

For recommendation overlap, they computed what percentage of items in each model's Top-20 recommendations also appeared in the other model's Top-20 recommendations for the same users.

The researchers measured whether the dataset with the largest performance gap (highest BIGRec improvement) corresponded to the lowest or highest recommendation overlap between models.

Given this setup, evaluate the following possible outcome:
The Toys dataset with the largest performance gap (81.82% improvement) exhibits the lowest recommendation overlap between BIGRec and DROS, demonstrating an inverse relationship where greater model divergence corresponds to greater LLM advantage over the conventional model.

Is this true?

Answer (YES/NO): YES